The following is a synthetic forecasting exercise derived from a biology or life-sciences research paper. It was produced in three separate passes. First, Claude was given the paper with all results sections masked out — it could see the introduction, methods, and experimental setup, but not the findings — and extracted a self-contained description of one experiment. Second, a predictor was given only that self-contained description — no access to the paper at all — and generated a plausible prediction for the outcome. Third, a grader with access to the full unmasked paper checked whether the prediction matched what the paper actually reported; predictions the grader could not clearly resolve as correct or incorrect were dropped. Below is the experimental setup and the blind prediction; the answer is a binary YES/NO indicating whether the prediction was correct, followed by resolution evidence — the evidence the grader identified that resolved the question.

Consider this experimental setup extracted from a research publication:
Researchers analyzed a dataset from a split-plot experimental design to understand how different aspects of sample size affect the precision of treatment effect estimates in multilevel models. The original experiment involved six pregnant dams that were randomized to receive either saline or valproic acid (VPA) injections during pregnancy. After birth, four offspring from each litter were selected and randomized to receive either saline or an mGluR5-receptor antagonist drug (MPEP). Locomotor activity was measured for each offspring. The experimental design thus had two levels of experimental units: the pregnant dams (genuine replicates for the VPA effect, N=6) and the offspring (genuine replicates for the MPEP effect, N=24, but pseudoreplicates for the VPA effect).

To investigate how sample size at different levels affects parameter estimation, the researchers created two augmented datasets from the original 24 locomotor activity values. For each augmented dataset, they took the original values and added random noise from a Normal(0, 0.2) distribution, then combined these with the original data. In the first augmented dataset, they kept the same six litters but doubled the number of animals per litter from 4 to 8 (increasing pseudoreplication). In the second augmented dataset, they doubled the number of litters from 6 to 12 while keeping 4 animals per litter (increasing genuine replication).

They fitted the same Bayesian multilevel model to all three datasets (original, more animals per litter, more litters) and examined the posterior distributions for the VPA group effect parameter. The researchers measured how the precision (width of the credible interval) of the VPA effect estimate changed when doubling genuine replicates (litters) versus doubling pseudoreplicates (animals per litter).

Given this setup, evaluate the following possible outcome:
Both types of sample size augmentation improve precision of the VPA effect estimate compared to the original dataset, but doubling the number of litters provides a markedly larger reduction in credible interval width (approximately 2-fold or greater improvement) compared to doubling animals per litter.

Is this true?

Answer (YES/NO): NO